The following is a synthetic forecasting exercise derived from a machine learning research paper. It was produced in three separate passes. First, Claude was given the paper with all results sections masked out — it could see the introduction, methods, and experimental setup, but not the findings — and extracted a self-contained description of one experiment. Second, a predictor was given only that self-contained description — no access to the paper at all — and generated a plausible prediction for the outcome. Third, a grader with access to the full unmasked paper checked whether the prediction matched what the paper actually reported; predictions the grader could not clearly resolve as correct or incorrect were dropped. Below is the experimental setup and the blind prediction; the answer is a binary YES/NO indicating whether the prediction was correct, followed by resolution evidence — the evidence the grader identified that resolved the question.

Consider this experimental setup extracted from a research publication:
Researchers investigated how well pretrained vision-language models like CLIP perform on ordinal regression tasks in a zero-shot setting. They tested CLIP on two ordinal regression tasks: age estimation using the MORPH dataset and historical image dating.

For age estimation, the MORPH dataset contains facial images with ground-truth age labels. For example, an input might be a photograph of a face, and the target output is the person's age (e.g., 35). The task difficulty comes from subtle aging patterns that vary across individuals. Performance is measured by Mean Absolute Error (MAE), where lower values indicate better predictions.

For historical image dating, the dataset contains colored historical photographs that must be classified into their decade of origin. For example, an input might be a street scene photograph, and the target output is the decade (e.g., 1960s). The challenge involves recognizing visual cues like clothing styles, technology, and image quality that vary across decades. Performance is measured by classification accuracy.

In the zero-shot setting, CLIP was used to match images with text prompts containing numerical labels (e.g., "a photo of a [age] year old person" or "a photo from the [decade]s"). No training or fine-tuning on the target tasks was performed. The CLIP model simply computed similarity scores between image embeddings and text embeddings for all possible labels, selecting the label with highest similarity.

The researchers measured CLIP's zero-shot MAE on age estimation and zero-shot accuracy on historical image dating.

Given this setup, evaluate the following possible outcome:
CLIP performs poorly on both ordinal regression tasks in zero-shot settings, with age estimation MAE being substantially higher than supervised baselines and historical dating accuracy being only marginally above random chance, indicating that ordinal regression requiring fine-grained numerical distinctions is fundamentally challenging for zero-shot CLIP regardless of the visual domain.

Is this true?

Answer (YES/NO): YES